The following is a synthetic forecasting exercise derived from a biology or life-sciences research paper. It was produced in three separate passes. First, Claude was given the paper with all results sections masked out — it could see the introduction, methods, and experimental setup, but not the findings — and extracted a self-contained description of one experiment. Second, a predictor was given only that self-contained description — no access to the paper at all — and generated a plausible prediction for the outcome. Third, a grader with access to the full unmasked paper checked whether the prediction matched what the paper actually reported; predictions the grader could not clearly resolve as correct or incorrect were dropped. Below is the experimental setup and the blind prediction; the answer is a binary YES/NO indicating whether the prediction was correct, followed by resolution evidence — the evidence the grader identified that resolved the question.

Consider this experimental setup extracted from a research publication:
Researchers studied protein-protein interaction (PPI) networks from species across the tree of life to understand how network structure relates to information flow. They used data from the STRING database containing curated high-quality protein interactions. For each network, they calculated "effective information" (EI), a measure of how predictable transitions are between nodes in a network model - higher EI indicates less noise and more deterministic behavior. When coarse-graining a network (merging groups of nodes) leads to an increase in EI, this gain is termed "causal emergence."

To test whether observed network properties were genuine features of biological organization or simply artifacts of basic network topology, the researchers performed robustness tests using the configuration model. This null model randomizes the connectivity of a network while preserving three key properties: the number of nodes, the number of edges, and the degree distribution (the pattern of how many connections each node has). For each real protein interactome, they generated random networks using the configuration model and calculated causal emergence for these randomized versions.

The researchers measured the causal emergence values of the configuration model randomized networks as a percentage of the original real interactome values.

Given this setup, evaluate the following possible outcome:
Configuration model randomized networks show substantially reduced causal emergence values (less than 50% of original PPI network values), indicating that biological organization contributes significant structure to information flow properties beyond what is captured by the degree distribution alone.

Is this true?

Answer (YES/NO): YES